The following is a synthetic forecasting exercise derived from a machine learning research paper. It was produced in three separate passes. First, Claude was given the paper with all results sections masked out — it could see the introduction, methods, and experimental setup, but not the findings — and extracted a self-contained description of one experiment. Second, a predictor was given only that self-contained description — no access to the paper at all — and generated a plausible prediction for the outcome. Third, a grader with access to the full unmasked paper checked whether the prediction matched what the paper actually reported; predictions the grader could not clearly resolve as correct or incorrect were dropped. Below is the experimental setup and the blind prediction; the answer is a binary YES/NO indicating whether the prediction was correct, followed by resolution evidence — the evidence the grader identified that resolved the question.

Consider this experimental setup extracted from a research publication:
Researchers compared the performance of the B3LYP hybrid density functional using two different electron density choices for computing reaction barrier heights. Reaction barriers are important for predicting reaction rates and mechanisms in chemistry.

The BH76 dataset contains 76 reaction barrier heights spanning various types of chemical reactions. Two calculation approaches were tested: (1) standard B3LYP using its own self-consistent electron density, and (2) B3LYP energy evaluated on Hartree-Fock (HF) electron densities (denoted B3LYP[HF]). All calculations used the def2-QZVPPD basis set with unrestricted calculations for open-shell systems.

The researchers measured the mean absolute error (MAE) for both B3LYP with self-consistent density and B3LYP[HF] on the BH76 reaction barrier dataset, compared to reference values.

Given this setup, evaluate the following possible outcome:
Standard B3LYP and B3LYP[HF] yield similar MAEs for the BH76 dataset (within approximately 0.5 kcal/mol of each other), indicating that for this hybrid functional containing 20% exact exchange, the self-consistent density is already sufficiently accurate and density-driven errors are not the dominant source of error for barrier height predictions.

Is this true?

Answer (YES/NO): NO